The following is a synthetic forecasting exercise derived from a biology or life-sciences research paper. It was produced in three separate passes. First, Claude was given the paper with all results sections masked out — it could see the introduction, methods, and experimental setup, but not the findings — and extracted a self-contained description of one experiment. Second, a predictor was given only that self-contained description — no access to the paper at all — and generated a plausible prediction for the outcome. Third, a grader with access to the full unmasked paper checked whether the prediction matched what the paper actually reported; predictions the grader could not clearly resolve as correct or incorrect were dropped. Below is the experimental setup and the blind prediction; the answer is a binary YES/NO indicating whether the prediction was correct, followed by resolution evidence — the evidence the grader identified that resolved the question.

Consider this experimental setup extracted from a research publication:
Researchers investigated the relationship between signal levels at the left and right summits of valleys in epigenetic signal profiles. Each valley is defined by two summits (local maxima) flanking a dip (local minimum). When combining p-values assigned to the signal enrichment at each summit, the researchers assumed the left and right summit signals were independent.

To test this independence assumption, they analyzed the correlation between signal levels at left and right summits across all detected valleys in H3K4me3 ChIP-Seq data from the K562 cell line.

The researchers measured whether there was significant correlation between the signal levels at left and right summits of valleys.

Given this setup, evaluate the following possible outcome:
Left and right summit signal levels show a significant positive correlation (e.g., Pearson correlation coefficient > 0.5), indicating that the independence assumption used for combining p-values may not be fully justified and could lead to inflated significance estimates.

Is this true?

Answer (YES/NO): YES